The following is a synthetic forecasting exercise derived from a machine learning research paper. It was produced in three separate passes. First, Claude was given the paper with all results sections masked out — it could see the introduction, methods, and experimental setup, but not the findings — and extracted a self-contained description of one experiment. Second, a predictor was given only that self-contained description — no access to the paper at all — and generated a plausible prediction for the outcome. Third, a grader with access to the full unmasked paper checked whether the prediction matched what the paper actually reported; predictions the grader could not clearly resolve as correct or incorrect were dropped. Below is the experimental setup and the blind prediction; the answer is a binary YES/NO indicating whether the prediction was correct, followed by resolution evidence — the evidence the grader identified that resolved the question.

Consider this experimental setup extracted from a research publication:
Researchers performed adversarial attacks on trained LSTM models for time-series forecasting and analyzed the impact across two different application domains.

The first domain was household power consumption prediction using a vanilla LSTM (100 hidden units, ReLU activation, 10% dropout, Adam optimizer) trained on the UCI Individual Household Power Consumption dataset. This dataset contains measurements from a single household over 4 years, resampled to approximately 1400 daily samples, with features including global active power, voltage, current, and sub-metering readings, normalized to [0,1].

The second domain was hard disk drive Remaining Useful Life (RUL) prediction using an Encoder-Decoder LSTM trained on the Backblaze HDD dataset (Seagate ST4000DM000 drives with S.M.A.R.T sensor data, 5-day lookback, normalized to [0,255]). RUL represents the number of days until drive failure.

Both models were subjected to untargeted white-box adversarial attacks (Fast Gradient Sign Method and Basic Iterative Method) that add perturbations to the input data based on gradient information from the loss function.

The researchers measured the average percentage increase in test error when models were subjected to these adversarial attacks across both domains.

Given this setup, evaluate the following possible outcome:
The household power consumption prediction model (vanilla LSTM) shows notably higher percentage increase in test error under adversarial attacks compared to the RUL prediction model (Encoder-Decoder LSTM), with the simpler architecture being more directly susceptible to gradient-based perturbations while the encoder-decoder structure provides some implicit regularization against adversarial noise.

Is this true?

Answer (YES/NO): NO